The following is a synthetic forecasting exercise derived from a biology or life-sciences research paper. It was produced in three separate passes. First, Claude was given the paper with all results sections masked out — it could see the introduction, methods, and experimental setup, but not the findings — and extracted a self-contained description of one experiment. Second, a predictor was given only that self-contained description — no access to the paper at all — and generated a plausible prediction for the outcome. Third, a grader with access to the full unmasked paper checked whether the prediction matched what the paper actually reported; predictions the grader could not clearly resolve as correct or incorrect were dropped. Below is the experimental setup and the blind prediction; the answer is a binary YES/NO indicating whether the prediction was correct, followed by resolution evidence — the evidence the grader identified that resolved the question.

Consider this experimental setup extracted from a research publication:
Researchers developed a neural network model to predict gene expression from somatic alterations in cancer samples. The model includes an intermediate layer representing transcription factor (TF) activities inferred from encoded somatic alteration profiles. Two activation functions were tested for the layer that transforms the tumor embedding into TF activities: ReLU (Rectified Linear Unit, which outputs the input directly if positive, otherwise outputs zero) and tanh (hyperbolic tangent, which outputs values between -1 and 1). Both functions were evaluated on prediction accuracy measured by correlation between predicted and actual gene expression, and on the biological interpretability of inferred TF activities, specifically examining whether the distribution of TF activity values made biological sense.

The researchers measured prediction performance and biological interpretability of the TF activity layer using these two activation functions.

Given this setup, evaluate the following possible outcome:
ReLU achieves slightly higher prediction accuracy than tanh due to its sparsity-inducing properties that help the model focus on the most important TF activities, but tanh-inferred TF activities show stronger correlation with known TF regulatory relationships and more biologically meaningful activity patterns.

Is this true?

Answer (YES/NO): NO